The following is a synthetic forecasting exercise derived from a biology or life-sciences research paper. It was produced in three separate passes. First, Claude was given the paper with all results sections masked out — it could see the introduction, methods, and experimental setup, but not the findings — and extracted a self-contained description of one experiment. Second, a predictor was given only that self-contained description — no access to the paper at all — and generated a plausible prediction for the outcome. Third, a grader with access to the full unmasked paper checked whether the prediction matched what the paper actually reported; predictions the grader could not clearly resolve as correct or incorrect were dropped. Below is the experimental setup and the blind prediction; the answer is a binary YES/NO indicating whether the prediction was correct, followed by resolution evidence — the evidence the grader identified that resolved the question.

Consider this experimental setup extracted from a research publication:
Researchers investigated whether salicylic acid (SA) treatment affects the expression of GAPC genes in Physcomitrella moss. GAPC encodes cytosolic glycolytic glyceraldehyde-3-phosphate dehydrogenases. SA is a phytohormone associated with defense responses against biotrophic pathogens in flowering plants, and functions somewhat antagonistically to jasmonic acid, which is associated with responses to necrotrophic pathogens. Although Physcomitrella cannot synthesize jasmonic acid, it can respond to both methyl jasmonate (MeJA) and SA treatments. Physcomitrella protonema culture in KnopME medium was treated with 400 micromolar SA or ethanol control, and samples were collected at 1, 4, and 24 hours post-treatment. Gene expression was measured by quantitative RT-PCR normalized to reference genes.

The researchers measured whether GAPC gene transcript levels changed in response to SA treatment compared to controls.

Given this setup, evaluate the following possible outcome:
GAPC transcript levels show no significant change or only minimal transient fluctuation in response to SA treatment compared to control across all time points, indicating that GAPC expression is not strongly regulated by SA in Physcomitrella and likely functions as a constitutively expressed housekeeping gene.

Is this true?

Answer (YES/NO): YES